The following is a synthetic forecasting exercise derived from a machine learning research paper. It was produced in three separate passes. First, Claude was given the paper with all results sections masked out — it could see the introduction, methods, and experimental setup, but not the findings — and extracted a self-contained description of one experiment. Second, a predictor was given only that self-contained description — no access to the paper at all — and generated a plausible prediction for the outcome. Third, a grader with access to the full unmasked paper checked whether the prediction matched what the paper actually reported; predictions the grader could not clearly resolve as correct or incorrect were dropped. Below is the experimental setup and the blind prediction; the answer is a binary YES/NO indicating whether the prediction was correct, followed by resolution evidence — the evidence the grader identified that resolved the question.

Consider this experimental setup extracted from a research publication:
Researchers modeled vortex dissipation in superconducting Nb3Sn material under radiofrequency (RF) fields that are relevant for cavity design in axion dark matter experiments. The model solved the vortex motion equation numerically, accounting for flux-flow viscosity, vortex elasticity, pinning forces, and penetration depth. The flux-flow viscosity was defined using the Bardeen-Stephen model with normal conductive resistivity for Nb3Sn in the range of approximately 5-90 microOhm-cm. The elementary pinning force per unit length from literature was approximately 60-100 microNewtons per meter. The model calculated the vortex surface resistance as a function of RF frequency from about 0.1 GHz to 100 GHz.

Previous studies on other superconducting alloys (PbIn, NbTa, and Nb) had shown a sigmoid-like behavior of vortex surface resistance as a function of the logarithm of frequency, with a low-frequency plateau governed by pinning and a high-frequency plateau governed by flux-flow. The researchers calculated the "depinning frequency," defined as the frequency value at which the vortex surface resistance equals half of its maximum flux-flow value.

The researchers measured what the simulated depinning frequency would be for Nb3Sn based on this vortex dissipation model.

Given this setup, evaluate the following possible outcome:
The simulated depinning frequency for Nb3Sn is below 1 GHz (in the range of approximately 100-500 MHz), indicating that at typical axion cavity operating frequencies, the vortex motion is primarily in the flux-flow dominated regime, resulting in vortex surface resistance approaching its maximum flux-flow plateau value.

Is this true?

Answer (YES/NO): NO